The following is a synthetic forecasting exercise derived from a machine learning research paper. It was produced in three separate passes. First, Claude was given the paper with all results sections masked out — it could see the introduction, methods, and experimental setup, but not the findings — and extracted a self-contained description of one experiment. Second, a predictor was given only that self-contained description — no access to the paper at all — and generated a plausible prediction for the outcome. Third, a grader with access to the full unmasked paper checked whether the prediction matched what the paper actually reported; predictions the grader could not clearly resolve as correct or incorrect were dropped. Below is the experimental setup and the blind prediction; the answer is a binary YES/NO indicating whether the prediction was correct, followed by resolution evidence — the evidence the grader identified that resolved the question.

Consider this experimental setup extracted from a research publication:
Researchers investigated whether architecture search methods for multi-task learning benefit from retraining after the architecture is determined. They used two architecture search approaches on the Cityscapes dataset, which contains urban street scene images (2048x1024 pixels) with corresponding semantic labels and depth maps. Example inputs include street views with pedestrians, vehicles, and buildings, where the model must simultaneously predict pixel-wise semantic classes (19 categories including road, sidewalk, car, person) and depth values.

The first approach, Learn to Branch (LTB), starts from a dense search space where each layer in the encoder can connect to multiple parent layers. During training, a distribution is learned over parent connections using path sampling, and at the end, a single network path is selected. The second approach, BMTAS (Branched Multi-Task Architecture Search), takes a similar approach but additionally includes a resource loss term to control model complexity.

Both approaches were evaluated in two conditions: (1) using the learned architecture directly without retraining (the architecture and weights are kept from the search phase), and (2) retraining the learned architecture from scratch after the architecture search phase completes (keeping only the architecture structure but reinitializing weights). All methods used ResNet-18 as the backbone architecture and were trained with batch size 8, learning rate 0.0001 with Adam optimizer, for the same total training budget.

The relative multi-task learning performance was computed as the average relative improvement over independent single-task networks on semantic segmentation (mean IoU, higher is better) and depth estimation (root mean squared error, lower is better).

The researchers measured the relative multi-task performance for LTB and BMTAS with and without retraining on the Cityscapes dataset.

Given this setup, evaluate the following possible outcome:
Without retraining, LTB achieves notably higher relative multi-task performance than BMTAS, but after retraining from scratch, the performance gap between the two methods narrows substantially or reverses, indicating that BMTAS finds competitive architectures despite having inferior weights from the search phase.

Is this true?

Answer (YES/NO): YES